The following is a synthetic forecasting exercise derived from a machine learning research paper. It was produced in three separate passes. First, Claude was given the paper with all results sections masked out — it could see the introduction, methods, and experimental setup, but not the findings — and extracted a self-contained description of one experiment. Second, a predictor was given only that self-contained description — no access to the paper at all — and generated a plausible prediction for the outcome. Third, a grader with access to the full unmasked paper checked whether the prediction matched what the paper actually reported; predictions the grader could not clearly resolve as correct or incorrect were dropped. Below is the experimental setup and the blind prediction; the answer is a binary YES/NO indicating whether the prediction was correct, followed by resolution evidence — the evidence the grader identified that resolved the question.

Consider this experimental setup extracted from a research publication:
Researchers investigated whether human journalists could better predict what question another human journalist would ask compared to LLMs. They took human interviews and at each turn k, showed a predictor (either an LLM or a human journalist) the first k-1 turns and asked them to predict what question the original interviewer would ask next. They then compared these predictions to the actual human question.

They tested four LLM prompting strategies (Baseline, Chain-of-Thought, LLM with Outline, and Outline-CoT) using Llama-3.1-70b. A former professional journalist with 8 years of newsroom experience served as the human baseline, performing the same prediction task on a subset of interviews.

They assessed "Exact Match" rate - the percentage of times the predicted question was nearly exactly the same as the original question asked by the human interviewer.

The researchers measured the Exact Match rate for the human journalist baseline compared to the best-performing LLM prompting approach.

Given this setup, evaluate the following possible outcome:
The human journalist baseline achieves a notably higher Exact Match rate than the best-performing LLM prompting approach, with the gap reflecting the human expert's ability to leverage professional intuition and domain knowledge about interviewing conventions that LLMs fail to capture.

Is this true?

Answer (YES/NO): YES